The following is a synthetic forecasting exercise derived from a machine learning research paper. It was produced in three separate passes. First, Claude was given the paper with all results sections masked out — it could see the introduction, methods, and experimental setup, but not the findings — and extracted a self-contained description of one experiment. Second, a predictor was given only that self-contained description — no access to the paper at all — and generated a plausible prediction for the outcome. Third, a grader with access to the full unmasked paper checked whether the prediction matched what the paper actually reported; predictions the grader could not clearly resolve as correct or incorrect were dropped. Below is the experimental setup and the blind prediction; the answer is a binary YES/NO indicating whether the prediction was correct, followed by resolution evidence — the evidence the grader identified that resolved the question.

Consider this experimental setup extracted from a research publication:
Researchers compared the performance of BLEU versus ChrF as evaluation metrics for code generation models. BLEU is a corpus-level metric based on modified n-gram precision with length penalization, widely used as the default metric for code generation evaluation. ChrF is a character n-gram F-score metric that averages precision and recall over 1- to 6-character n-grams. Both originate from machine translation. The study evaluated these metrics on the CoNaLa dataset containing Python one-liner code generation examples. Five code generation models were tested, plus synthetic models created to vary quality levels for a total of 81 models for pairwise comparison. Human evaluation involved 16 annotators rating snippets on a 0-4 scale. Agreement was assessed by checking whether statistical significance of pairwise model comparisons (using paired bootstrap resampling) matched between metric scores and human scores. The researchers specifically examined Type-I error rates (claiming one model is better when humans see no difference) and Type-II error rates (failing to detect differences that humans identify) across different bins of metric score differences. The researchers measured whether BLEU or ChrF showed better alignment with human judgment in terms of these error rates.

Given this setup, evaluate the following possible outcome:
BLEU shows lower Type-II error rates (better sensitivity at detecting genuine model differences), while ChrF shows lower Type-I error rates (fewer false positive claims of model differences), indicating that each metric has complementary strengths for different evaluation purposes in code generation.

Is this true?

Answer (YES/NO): NO